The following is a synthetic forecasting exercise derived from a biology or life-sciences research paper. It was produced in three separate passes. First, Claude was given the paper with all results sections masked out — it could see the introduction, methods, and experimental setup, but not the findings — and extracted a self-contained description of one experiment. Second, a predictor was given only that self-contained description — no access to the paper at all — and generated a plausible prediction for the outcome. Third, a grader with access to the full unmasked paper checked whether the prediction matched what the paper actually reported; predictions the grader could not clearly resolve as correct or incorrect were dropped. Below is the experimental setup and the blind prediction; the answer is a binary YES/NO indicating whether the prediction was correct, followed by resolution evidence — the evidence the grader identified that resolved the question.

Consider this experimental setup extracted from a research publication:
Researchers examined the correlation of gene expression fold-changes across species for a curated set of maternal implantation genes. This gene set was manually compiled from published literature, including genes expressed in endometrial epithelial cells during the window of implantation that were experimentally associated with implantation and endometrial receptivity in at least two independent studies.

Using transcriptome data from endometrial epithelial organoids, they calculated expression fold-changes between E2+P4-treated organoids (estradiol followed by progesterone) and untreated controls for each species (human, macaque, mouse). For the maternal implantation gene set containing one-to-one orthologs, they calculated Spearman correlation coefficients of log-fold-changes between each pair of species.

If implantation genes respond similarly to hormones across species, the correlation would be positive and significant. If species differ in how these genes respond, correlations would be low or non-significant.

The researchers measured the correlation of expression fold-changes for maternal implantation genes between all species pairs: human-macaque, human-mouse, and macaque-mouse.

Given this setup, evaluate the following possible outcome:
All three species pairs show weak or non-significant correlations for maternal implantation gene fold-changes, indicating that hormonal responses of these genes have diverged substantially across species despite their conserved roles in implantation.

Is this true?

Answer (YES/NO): NO